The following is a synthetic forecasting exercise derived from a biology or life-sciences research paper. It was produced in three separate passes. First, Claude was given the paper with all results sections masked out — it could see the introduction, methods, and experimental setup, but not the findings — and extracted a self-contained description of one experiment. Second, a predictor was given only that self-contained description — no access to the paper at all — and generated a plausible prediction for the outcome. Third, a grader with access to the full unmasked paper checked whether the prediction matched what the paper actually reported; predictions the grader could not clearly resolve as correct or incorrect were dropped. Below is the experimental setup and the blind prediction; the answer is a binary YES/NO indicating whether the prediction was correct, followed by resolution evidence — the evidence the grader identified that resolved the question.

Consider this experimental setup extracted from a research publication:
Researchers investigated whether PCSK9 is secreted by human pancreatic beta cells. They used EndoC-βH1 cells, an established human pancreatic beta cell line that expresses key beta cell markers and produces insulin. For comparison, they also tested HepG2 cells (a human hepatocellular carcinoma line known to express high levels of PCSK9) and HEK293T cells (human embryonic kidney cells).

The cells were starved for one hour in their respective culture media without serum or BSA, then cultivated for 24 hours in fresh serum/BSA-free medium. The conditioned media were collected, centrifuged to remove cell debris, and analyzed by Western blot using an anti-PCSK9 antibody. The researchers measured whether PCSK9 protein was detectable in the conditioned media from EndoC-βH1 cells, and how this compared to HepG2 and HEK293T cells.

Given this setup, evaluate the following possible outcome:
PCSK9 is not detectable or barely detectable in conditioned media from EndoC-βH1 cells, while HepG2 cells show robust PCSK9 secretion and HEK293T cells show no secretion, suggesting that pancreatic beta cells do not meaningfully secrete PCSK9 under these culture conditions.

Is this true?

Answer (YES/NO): NO